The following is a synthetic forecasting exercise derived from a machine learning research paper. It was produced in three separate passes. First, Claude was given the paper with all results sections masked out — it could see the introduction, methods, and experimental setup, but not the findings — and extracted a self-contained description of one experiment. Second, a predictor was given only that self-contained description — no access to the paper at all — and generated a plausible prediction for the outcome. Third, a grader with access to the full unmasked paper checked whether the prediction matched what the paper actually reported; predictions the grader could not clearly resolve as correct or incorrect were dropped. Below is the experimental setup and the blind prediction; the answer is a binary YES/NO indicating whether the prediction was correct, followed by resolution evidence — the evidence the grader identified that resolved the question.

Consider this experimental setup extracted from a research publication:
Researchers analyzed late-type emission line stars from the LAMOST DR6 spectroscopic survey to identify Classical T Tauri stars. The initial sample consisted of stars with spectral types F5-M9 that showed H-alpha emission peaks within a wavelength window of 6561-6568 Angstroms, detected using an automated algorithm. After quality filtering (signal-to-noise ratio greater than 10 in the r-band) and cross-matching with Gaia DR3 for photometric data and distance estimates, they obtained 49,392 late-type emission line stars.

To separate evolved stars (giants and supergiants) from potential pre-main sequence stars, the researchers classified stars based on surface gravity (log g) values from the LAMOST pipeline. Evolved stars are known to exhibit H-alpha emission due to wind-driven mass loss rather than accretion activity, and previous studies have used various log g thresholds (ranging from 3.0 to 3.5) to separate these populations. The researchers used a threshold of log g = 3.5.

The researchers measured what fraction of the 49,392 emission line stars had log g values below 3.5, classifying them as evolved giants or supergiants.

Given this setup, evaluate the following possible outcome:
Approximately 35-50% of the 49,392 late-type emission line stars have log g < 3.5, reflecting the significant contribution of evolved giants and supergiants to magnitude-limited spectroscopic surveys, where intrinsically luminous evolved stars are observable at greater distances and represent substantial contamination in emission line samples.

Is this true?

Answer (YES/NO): YES